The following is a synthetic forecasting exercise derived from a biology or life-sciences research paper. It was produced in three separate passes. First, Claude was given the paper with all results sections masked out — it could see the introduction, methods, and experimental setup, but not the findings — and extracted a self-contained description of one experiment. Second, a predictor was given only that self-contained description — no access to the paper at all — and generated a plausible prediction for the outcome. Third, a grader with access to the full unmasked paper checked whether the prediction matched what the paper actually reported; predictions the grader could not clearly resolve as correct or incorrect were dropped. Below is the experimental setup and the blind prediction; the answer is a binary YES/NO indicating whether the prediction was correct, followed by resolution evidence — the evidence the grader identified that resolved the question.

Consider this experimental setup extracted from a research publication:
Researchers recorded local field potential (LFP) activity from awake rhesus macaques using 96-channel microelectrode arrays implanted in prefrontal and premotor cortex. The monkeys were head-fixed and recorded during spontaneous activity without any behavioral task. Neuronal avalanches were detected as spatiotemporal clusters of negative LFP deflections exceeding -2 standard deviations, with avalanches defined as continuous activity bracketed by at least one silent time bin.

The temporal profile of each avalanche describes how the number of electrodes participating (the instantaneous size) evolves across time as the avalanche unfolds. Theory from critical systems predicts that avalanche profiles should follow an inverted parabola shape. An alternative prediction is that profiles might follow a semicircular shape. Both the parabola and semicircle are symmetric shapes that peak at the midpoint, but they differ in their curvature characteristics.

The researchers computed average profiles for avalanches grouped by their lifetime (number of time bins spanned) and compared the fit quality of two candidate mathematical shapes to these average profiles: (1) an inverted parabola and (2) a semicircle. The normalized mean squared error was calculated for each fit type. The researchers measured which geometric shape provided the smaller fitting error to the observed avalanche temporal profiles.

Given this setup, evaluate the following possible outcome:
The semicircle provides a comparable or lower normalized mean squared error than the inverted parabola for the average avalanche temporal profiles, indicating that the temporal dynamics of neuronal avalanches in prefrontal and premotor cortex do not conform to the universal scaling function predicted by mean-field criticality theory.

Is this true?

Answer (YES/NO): NO